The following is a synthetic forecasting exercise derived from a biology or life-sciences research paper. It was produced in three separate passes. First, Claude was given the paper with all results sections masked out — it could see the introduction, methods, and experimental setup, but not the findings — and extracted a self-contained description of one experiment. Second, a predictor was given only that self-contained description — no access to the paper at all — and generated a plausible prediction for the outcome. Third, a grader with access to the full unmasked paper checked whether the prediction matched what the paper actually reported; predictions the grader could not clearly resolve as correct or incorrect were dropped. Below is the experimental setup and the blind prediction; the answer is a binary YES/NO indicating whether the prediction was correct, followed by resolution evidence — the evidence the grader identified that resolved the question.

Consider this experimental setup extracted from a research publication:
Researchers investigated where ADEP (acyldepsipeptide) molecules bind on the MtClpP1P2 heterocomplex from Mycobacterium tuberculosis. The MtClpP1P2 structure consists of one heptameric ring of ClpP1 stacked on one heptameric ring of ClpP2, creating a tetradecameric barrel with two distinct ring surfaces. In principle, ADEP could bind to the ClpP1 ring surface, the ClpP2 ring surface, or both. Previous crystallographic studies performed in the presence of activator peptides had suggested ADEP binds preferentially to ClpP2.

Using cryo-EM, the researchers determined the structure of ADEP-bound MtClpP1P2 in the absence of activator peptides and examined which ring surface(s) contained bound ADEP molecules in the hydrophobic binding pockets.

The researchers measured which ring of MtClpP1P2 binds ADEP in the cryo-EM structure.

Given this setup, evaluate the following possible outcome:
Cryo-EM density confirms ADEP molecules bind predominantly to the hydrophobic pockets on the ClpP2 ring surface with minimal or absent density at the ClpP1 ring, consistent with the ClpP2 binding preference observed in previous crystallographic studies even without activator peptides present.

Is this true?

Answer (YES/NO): YES